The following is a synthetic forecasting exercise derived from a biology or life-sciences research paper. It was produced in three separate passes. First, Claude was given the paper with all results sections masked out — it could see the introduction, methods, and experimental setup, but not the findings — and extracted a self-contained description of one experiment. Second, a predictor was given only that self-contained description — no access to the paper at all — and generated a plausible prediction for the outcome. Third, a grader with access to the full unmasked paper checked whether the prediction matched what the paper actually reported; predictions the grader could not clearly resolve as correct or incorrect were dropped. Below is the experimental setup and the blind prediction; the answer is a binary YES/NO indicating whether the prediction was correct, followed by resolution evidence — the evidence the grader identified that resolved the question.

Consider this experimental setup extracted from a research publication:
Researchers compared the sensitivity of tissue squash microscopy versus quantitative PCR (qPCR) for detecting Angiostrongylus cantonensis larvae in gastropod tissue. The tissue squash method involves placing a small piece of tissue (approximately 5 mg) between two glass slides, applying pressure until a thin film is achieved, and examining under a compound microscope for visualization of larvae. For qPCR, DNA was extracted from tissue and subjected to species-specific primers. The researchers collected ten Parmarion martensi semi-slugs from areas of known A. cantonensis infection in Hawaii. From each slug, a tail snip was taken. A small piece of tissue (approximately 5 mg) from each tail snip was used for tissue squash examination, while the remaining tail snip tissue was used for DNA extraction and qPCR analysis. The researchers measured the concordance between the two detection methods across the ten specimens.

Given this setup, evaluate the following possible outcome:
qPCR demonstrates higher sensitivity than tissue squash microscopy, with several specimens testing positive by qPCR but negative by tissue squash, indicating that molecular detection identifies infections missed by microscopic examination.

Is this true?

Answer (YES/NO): NO